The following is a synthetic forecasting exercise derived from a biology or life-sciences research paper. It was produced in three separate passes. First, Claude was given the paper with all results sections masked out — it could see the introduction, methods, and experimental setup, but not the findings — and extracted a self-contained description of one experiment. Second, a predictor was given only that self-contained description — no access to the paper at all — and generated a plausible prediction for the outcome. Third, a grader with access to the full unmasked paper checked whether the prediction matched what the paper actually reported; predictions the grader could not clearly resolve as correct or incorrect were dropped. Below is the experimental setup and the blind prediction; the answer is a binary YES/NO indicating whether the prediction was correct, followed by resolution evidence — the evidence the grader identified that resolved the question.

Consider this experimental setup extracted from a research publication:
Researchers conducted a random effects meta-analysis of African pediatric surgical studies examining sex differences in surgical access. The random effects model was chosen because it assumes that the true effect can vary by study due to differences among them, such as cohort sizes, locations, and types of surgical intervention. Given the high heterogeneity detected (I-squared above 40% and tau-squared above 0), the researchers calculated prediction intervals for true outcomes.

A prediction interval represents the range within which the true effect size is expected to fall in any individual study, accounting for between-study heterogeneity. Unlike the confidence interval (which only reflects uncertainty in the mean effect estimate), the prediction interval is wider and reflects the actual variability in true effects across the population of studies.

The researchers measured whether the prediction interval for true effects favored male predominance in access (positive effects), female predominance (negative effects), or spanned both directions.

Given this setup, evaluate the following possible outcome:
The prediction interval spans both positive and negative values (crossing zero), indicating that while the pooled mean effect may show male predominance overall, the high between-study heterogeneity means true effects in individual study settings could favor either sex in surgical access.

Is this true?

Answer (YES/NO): YES